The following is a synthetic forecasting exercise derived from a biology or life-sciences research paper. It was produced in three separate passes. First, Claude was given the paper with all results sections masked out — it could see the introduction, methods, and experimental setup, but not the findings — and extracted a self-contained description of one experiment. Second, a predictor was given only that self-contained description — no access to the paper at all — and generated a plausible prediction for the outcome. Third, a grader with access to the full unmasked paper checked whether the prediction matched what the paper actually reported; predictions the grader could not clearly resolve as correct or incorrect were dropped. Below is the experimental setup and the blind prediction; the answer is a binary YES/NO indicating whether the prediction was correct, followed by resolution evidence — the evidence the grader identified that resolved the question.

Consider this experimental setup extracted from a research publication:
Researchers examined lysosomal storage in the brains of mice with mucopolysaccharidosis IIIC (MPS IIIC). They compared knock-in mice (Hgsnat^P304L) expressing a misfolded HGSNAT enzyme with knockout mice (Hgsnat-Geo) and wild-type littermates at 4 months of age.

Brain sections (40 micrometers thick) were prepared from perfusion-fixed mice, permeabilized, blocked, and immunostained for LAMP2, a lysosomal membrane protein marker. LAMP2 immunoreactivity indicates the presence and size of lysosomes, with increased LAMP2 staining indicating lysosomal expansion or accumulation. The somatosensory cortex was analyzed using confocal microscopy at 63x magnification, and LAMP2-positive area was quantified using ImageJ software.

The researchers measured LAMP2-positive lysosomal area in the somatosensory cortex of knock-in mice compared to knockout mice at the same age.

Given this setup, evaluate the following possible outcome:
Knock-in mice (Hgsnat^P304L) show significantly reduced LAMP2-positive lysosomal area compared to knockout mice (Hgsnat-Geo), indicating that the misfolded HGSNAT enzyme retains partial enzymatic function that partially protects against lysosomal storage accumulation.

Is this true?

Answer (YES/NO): NO